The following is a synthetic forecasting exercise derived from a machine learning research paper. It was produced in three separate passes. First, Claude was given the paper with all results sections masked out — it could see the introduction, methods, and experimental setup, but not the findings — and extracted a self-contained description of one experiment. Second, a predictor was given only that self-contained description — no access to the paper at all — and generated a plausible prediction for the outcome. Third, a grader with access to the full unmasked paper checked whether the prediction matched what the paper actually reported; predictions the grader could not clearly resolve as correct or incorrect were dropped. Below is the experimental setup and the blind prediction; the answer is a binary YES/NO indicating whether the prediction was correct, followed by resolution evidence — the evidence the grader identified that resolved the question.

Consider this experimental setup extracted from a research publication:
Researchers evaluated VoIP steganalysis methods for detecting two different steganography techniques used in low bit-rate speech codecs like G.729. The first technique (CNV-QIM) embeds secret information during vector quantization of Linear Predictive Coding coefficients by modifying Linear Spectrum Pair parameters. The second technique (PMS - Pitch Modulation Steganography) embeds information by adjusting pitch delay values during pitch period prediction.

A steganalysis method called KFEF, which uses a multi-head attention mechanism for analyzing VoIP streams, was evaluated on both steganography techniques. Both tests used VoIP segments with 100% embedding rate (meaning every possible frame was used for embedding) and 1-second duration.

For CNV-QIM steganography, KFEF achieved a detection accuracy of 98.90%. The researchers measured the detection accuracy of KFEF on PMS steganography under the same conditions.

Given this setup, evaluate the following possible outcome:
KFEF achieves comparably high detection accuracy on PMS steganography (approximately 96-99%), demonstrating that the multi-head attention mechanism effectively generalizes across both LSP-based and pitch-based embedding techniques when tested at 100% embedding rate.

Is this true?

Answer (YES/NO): NO